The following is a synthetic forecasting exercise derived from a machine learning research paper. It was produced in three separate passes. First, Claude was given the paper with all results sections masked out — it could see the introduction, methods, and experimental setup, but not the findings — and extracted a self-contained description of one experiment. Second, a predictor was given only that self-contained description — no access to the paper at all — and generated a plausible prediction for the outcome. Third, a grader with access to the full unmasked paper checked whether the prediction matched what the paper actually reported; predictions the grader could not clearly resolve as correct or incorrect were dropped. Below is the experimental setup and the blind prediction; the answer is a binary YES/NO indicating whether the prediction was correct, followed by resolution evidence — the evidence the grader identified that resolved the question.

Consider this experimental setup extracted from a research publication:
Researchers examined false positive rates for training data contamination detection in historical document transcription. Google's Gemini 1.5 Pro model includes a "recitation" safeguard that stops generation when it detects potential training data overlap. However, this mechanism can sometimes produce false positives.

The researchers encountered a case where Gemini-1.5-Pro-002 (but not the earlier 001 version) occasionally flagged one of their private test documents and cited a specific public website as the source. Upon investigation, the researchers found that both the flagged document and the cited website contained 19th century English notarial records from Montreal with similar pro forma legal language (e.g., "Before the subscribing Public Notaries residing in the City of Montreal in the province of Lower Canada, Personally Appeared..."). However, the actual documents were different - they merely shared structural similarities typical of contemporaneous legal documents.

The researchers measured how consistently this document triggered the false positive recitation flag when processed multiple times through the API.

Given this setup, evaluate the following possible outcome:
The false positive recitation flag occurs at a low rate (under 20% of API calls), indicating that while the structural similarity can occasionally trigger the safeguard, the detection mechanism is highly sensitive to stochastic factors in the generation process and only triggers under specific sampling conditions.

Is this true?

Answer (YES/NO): YES